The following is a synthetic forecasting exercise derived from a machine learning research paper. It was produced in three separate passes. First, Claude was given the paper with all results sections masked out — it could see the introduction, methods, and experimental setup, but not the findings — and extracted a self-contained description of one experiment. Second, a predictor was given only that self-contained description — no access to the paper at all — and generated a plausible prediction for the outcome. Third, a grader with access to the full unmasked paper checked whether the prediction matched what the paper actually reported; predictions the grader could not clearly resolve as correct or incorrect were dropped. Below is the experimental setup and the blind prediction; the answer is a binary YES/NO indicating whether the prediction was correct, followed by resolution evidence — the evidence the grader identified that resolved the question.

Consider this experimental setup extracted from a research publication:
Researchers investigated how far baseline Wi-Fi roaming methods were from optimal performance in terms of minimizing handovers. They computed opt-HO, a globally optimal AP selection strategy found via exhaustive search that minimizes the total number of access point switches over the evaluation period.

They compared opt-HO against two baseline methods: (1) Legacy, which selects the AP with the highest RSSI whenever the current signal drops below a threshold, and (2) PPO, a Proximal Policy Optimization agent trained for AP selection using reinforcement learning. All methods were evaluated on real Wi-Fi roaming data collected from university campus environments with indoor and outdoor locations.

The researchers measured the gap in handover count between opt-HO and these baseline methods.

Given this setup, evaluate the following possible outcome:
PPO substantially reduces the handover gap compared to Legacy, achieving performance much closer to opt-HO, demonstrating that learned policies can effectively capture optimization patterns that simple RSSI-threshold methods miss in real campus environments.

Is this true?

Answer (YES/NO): NO